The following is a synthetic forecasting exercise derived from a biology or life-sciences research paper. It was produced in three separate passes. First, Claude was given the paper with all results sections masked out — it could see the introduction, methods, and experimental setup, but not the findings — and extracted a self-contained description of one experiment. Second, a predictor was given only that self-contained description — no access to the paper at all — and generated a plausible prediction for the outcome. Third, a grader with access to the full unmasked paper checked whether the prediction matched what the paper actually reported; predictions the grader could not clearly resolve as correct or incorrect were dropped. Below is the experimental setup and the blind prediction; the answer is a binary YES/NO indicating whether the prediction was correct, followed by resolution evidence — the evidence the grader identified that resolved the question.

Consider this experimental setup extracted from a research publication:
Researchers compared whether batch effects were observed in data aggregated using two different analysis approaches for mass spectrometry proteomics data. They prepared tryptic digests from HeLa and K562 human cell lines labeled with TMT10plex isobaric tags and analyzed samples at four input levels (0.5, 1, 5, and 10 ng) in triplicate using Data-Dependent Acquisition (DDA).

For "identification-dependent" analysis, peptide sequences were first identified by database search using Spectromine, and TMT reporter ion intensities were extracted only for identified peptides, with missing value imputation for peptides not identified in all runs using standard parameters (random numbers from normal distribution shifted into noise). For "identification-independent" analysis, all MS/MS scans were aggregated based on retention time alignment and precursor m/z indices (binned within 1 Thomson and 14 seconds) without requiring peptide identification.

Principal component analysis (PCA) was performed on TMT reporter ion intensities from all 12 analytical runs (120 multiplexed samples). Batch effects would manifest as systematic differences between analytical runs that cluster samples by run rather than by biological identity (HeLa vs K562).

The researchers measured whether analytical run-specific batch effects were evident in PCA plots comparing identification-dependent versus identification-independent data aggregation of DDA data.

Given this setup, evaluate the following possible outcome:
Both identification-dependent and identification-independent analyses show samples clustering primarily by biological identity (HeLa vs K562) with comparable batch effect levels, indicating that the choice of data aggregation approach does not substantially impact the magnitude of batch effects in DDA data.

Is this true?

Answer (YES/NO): NO